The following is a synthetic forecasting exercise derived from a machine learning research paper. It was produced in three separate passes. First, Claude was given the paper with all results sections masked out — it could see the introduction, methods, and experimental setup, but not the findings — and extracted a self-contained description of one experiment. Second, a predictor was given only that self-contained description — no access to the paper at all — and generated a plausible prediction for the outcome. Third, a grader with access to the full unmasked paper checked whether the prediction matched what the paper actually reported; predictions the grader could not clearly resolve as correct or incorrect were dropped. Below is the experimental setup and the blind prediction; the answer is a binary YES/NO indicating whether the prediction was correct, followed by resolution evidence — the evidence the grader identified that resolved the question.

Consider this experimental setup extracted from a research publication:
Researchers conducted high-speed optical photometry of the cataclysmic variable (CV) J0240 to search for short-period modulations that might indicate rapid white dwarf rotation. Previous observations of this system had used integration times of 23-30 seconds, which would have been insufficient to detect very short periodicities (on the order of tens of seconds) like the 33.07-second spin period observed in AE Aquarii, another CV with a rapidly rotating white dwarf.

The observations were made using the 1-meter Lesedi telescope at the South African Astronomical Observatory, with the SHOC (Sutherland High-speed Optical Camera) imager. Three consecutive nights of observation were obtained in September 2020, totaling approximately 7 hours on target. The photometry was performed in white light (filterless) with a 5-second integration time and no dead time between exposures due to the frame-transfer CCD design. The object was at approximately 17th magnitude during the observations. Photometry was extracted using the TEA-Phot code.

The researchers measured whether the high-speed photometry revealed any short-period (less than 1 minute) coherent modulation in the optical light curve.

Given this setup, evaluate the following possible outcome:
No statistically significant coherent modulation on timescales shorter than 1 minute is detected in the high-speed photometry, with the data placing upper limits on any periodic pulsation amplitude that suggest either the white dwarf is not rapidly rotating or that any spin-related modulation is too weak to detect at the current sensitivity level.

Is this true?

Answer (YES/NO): YES